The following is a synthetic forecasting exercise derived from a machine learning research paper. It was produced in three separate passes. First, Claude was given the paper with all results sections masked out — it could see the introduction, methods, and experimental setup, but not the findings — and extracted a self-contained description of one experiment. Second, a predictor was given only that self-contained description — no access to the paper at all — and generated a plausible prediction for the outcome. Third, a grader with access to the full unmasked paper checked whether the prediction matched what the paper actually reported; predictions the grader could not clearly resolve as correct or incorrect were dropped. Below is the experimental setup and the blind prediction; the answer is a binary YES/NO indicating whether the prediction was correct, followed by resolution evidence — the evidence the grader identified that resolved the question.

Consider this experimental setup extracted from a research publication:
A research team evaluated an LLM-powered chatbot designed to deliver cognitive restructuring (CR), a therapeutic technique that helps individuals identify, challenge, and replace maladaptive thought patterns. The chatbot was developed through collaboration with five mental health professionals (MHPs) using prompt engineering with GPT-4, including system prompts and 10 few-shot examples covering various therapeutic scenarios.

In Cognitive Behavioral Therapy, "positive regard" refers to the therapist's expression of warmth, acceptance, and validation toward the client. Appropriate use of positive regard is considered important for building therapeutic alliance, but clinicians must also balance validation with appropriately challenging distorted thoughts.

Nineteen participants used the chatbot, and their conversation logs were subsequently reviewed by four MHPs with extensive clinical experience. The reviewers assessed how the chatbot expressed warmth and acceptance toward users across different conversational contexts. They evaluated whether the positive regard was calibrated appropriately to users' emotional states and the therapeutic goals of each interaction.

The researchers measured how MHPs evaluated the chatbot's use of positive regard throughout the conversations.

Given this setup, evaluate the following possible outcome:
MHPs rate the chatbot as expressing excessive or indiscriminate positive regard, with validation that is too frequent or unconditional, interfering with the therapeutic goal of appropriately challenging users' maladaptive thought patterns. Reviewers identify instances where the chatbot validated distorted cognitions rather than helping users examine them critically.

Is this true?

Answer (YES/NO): NO